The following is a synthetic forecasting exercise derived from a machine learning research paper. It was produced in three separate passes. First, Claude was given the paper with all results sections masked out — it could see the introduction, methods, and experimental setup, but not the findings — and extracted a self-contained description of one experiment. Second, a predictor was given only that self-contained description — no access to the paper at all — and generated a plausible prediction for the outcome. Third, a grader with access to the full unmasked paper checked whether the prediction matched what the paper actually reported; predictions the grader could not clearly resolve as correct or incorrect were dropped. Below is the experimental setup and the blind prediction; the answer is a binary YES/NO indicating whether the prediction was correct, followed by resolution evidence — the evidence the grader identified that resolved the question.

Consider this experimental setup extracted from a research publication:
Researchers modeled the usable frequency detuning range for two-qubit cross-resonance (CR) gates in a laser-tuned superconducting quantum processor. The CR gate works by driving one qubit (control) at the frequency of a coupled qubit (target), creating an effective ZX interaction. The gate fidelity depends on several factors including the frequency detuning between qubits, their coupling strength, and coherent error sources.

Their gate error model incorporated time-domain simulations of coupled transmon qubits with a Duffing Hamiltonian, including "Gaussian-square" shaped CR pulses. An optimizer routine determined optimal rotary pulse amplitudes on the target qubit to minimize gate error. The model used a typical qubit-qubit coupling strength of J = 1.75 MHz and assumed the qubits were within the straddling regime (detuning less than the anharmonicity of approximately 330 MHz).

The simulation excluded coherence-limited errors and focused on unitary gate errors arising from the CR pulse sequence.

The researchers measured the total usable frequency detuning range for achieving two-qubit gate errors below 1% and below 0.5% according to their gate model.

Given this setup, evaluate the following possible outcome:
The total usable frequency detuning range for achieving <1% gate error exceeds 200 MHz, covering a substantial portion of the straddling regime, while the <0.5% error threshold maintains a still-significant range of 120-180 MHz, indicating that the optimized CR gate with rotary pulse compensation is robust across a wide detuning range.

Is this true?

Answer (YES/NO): NO